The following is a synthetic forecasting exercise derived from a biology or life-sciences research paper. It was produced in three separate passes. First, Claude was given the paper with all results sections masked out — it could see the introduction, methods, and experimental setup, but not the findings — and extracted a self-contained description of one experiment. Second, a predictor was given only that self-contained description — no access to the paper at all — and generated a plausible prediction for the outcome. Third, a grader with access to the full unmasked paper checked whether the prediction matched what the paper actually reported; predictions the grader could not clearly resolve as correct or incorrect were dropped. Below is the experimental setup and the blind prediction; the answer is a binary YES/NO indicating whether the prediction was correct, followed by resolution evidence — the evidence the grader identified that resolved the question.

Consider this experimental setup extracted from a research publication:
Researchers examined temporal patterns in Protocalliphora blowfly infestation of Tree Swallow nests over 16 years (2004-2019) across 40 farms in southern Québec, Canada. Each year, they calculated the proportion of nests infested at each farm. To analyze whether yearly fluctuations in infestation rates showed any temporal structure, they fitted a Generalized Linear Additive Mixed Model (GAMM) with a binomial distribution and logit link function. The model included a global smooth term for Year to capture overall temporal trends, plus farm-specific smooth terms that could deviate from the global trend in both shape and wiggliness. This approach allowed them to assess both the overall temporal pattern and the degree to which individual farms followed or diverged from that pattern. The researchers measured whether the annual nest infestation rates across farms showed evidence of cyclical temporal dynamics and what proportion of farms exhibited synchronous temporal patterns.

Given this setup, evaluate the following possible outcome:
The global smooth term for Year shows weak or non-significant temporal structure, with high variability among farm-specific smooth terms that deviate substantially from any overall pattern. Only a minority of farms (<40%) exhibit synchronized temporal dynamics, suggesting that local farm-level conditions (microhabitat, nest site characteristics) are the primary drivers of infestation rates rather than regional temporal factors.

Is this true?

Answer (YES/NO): NO